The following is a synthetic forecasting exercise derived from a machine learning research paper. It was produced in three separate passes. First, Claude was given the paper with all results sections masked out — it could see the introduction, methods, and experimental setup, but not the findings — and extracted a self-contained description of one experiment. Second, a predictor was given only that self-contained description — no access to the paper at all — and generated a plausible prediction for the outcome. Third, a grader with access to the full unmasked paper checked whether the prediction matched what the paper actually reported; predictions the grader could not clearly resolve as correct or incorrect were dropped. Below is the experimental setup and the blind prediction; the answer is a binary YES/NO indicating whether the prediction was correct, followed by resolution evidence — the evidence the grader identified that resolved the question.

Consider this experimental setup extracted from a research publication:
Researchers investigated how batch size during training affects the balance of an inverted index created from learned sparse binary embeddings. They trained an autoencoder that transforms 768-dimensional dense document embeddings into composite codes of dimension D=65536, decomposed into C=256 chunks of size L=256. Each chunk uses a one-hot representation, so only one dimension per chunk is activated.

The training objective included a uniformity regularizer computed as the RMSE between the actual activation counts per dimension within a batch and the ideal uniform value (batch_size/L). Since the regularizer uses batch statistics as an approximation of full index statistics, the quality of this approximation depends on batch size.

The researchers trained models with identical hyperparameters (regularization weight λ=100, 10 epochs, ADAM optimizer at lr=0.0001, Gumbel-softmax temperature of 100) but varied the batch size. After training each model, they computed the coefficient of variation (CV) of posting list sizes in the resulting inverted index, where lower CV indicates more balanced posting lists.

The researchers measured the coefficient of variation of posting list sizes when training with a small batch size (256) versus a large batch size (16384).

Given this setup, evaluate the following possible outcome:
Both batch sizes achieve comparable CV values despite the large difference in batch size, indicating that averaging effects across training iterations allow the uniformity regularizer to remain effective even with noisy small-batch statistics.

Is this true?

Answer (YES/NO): NO